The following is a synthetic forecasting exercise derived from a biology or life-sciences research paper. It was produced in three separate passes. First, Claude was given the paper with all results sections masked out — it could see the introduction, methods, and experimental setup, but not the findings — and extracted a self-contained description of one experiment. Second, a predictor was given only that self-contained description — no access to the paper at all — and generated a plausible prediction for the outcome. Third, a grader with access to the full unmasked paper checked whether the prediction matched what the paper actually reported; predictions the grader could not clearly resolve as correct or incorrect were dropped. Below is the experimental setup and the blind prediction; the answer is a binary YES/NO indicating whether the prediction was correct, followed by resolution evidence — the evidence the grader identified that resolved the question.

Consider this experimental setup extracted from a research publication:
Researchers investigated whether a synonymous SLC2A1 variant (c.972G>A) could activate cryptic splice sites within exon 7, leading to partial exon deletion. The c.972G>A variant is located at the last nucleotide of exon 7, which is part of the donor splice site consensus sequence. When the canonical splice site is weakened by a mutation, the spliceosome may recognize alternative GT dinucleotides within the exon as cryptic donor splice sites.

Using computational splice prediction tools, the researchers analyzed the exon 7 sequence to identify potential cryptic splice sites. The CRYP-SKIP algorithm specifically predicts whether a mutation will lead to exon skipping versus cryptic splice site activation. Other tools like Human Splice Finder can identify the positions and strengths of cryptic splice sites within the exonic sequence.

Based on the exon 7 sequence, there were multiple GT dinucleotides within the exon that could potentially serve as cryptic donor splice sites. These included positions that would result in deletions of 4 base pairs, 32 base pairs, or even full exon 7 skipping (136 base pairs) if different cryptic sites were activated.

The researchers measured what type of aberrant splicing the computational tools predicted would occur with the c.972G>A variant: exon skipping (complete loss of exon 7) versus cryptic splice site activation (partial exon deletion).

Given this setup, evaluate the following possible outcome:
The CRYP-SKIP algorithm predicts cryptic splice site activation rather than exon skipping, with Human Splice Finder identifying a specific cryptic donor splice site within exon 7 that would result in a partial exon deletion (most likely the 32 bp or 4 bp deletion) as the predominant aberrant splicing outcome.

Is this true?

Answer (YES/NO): YES